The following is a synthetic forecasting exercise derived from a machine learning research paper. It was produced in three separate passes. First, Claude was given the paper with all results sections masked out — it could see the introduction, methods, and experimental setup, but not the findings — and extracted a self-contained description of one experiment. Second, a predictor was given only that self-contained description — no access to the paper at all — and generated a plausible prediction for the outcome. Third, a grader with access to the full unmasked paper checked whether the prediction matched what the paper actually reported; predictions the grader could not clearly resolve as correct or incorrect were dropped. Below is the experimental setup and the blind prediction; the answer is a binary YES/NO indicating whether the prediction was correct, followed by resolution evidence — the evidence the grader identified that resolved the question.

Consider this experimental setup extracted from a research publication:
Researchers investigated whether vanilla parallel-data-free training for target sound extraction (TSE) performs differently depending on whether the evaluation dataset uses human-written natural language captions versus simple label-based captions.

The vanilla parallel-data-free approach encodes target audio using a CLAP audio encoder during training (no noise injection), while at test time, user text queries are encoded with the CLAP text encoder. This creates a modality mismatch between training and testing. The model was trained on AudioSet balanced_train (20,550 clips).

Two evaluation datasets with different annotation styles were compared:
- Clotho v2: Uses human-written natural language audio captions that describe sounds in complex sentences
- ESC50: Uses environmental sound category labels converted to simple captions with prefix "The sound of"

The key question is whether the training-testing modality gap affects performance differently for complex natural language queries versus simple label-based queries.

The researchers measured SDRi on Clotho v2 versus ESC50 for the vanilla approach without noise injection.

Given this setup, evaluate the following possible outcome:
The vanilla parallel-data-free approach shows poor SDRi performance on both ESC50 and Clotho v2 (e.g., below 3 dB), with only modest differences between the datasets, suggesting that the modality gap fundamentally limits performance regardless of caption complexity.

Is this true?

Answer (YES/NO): NO